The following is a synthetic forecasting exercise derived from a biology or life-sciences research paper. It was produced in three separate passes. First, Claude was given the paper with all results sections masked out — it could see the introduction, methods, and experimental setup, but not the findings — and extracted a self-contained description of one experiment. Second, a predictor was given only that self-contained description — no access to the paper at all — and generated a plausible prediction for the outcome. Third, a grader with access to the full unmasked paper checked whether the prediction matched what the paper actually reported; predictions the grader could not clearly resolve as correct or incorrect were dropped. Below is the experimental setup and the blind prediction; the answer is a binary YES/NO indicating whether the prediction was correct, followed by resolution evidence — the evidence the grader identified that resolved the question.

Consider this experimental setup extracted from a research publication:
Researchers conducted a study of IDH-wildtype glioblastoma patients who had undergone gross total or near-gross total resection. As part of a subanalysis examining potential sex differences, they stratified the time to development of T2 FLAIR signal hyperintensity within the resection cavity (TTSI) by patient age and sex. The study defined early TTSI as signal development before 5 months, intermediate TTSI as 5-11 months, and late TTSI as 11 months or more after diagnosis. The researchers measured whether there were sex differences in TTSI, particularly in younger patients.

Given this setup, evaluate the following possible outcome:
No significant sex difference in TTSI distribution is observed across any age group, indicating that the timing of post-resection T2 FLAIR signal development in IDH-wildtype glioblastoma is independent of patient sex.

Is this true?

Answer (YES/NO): YES